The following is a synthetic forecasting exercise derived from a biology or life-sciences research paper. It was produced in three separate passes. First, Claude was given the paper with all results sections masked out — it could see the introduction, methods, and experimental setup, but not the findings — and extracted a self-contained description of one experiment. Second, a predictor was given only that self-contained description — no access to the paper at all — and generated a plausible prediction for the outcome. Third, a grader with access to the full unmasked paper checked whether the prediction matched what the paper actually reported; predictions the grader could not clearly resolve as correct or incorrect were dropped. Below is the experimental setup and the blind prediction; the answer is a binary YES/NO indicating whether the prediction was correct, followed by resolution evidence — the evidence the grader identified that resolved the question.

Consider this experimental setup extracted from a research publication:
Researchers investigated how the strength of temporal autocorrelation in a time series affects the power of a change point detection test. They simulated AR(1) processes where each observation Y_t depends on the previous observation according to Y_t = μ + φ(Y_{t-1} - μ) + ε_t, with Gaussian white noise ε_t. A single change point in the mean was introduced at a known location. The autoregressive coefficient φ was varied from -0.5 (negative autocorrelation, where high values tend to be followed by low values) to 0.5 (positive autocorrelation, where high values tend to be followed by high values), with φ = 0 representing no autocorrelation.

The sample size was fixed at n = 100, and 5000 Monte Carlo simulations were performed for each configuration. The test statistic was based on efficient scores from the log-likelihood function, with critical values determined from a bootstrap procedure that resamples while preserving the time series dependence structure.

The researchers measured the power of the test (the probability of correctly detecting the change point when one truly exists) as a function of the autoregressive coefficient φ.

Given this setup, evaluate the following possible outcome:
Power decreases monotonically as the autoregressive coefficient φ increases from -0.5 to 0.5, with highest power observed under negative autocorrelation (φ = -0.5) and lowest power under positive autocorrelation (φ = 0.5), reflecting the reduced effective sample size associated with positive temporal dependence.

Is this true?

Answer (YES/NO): YES